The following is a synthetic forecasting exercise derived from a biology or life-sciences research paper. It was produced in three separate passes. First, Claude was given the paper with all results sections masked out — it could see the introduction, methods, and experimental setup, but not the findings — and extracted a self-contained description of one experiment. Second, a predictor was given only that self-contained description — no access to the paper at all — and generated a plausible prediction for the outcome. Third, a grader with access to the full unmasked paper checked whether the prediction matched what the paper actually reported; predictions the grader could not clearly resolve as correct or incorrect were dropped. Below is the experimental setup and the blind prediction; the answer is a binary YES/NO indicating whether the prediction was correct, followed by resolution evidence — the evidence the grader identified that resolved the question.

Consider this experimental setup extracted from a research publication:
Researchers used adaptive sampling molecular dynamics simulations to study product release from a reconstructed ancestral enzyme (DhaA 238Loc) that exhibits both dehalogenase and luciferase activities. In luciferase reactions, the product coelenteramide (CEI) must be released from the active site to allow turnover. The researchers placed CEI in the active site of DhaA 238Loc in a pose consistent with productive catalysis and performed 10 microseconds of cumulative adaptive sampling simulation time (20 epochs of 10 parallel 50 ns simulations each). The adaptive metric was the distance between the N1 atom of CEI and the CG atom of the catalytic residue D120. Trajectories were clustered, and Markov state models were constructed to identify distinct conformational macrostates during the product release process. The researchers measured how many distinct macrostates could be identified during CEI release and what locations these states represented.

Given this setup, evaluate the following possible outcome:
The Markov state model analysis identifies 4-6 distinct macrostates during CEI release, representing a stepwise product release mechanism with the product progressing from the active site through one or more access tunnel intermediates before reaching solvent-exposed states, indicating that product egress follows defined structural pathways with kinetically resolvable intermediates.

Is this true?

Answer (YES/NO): NO